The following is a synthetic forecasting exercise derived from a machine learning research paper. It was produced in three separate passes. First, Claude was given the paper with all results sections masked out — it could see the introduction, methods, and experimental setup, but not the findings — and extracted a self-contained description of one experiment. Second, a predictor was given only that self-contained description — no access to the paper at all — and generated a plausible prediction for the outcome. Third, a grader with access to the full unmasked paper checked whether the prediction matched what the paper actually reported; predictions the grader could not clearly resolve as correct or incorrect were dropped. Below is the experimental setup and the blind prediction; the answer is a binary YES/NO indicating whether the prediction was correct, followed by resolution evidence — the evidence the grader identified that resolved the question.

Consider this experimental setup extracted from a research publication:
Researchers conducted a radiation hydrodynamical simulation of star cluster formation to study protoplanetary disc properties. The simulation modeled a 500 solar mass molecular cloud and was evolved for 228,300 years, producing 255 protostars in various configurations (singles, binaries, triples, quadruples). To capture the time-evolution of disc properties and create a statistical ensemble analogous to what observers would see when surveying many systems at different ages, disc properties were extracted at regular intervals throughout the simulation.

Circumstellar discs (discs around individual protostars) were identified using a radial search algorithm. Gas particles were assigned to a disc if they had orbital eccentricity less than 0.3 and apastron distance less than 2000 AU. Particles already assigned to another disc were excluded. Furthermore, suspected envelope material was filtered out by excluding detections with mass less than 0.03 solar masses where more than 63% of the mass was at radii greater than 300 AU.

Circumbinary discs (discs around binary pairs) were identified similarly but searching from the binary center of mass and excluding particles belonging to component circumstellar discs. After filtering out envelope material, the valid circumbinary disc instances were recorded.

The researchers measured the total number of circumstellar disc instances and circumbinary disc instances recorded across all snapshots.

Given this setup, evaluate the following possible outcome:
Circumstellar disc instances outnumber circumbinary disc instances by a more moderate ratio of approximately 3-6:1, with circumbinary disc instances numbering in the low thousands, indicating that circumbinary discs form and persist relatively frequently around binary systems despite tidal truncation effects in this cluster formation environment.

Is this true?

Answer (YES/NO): NO